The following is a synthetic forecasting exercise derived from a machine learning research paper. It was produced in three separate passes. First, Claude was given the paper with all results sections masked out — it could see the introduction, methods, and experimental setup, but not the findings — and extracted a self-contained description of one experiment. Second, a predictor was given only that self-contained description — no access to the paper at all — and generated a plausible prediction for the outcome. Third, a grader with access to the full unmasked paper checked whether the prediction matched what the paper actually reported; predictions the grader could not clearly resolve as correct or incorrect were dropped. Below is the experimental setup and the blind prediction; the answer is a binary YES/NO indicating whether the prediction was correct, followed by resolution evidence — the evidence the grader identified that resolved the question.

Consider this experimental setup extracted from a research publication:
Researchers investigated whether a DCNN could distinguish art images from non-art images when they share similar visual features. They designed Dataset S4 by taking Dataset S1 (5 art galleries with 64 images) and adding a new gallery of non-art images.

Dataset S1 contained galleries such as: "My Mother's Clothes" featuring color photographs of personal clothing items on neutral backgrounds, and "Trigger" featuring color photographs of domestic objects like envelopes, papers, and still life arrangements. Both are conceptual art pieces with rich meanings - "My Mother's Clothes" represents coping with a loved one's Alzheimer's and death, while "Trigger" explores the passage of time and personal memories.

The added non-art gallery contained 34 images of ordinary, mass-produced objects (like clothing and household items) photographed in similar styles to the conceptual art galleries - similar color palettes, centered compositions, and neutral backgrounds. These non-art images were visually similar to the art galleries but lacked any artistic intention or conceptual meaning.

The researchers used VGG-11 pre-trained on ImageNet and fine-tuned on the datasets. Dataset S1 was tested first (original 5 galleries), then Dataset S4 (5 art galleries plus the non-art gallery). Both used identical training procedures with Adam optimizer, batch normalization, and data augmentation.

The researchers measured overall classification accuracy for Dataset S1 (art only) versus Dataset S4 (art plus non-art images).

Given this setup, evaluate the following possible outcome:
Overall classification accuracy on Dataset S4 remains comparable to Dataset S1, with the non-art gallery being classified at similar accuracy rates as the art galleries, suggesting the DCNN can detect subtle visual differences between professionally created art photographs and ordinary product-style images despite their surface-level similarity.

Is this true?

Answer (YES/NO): NO